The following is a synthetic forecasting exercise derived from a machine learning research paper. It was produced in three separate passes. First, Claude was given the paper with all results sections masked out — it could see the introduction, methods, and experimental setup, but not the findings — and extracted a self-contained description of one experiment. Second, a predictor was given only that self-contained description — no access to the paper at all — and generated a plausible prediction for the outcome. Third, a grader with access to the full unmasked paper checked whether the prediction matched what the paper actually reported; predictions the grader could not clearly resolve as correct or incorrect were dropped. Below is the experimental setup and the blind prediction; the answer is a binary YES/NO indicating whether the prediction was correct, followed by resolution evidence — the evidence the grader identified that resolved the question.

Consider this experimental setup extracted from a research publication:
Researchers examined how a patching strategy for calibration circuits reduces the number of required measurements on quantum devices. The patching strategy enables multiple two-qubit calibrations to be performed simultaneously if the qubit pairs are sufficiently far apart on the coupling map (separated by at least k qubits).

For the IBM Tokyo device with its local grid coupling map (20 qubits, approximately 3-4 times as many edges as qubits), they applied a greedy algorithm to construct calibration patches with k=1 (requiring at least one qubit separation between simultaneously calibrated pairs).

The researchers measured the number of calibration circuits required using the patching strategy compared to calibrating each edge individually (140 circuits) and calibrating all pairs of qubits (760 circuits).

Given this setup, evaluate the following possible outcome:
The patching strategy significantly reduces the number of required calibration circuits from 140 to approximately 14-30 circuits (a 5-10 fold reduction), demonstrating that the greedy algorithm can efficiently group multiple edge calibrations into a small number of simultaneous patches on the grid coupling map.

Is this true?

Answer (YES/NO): NO